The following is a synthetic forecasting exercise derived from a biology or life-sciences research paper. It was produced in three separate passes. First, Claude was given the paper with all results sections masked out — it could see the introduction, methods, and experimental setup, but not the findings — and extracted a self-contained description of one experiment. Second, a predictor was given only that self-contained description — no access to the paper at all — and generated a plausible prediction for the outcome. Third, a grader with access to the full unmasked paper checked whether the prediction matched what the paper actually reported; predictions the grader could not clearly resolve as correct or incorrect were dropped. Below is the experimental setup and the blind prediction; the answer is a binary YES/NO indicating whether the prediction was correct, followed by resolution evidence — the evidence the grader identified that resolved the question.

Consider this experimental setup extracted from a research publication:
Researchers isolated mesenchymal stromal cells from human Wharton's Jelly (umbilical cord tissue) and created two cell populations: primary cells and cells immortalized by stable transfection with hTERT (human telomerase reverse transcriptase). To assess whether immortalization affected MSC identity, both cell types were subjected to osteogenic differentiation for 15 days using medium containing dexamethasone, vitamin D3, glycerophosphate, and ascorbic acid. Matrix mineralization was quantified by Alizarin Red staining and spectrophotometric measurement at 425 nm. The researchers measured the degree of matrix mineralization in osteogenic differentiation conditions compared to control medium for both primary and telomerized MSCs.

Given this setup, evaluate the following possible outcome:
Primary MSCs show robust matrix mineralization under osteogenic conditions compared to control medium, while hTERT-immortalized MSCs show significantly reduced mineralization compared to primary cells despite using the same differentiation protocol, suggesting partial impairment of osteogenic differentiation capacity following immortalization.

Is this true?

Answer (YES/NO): NO